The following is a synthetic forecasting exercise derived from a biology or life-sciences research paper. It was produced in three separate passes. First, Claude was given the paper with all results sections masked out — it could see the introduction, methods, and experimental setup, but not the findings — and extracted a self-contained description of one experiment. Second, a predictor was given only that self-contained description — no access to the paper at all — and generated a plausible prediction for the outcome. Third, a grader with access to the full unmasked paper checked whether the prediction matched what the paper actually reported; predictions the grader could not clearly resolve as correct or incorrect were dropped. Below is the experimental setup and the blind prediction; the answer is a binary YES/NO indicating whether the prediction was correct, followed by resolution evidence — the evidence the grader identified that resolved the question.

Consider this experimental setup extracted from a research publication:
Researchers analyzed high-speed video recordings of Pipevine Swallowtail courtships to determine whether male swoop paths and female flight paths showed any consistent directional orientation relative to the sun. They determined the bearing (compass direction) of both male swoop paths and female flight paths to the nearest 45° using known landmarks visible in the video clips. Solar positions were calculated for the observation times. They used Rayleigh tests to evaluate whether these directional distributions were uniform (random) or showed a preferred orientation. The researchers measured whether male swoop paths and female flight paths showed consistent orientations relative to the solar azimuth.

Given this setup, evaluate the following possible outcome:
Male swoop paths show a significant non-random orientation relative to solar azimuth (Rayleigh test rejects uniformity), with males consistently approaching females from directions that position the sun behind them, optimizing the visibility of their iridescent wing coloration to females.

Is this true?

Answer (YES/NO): NO